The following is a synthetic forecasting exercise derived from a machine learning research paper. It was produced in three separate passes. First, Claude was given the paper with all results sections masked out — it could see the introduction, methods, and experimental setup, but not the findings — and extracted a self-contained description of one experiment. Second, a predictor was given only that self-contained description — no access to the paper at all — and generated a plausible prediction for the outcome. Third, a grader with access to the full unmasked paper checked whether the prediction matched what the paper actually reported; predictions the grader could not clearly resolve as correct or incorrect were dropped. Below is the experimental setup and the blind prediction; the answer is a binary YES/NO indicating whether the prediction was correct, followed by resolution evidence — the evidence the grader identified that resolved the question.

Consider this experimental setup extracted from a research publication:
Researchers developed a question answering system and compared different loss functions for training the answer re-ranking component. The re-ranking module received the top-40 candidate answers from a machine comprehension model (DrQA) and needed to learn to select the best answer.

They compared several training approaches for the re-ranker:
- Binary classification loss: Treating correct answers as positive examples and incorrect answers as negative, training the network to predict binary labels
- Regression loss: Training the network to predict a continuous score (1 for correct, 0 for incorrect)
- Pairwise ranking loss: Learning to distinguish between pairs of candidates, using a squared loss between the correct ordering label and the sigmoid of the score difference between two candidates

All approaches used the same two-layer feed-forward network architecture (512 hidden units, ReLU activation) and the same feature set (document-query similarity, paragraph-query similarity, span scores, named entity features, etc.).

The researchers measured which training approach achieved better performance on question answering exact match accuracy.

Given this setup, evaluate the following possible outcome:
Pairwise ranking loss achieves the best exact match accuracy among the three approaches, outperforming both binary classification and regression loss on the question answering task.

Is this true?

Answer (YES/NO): YES